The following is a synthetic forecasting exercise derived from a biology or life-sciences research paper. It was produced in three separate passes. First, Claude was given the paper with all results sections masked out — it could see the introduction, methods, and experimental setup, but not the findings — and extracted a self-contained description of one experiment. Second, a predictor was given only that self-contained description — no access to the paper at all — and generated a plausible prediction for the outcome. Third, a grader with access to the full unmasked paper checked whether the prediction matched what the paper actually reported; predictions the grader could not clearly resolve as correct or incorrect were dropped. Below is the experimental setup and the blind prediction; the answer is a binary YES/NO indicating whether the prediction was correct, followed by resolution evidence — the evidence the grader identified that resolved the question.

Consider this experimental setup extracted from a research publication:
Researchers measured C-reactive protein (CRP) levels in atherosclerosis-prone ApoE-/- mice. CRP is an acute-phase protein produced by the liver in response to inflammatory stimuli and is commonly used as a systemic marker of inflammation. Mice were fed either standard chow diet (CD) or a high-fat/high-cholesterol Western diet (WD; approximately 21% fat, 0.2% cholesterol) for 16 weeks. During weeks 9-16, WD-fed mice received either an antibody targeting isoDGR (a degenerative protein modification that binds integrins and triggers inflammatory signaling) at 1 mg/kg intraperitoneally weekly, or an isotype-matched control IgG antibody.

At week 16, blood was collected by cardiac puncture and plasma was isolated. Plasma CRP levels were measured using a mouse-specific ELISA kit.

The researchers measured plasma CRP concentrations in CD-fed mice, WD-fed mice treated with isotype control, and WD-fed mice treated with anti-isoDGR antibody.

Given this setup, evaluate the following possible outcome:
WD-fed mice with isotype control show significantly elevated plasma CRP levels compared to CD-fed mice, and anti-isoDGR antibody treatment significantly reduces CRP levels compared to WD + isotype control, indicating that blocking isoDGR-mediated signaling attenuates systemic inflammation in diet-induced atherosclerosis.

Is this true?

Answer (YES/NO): YES